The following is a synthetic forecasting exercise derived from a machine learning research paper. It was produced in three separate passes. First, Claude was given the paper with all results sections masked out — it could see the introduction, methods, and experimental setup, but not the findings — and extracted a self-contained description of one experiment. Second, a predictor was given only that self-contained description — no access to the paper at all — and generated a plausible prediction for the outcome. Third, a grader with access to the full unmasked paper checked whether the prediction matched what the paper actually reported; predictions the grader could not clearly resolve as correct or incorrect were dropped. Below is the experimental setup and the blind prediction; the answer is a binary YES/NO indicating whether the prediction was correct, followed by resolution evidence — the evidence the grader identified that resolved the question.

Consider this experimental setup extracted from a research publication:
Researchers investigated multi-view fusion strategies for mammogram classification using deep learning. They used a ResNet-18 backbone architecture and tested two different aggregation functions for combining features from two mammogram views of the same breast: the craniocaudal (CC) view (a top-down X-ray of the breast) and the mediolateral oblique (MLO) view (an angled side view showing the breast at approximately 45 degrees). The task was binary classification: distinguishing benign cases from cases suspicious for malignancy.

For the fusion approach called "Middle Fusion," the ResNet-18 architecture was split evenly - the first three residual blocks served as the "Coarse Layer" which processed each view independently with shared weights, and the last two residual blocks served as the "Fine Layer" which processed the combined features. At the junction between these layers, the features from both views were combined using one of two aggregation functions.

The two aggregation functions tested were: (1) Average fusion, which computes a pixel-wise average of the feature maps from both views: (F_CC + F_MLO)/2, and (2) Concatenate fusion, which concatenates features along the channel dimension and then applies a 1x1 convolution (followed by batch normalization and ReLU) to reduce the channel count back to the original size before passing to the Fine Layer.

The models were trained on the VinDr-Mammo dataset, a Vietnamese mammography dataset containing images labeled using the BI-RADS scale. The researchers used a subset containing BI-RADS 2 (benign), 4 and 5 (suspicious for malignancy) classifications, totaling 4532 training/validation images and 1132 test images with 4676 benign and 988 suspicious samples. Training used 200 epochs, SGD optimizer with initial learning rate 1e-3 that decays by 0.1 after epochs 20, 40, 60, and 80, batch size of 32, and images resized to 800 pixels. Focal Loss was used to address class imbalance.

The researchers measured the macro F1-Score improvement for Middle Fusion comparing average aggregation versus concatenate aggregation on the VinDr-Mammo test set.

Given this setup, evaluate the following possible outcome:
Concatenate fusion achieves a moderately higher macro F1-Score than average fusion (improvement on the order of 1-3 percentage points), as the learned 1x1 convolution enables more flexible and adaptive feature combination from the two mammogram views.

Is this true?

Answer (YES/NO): YES